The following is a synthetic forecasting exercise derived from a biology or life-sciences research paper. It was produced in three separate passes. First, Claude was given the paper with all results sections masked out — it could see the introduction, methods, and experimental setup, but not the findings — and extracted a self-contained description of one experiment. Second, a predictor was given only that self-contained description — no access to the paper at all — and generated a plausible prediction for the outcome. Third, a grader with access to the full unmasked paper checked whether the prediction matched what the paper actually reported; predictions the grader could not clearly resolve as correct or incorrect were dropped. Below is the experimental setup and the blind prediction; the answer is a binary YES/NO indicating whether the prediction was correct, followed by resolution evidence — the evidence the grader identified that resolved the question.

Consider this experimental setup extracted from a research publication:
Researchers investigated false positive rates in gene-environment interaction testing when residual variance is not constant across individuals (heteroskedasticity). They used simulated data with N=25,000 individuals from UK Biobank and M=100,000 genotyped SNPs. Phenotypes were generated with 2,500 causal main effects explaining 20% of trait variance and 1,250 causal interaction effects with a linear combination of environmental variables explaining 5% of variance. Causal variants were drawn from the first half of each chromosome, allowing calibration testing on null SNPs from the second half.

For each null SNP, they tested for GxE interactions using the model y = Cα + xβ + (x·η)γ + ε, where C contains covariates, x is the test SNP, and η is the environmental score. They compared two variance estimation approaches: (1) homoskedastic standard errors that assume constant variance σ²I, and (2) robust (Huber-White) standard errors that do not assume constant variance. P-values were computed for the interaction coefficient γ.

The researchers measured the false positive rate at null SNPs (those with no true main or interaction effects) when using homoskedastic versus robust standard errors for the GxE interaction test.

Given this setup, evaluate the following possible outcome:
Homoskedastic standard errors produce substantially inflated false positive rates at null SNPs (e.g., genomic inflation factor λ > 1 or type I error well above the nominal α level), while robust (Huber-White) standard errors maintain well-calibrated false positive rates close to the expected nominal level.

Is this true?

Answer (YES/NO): YES